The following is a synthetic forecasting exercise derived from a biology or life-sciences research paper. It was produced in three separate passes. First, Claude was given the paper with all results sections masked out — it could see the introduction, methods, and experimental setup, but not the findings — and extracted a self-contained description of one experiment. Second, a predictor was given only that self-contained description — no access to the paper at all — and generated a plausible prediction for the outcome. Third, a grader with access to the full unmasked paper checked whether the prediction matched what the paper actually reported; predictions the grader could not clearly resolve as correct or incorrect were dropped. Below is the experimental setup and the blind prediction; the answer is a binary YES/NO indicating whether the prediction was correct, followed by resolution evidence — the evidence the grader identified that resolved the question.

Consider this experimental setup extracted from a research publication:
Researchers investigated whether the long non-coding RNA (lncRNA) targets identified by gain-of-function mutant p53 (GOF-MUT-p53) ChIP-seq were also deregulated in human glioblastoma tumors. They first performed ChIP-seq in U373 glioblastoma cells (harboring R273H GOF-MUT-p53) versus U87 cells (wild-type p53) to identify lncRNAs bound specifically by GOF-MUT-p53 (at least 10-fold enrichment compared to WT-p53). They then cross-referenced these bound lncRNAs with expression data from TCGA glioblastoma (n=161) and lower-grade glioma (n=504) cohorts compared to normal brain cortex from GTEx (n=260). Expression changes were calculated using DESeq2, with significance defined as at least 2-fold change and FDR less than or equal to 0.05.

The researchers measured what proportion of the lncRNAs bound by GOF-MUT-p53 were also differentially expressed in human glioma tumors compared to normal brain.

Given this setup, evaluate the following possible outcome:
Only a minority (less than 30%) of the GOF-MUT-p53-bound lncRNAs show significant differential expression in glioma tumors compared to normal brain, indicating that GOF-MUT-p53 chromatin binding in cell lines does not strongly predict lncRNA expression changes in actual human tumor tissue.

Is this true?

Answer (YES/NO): NO